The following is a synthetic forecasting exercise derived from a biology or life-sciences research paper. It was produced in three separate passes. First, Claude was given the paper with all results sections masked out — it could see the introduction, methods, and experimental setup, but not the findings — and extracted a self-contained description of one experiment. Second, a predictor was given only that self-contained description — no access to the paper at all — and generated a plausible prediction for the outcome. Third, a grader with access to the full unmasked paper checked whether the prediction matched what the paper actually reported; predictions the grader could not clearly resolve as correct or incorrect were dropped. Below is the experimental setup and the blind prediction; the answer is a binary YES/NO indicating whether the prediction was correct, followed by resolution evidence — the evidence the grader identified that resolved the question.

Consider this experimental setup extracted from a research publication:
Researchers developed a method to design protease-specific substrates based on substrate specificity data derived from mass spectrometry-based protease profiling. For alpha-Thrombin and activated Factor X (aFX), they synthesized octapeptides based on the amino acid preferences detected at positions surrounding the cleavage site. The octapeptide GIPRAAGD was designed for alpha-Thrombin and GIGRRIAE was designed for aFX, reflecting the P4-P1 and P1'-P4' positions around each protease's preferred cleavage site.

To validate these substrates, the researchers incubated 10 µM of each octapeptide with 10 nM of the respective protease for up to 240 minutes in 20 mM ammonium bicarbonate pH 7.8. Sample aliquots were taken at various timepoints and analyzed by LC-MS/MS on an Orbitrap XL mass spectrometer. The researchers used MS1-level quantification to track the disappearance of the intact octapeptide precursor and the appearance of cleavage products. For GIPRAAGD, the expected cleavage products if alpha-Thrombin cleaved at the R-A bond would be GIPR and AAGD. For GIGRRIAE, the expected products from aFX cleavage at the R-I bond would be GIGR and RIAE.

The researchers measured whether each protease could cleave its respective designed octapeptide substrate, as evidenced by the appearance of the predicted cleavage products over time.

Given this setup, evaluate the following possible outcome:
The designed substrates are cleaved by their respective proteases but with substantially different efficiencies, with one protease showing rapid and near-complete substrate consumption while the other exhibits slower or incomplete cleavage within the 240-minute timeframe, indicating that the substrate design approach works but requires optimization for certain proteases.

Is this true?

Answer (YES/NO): NO